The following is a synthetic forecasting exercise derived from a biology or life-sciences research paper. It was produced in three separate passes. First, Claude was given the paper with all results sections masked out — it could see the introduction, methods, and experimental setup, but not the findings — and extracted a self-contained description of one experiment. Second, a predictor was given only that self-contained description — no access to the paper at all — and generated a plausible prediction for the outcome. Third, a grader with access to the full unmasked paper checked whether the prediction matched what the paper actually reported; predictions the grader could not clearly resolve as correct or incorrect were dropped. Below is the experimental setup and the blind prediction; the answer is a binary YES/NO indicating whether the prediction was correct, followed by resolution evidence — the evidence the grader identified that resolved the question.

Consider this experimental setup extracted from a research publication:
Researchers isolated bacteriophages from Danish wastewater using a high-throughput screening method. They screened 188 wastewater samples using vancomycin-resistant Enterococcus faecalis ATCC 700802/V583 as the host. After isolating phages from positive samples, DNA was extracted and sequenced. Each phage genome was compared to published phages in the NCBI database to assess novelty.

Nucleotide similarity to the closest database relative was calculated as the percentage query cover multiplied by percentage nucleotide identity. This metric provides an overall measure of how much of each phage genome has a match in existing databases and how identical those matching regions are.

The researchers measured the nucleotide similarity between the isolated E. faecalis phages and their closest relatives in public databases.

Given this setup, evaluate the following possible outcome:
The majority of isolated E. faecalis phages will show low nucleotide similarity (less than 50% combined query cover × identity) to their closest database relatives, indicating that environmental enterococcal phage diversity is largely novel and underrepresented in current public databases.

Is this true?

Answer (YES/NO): NO